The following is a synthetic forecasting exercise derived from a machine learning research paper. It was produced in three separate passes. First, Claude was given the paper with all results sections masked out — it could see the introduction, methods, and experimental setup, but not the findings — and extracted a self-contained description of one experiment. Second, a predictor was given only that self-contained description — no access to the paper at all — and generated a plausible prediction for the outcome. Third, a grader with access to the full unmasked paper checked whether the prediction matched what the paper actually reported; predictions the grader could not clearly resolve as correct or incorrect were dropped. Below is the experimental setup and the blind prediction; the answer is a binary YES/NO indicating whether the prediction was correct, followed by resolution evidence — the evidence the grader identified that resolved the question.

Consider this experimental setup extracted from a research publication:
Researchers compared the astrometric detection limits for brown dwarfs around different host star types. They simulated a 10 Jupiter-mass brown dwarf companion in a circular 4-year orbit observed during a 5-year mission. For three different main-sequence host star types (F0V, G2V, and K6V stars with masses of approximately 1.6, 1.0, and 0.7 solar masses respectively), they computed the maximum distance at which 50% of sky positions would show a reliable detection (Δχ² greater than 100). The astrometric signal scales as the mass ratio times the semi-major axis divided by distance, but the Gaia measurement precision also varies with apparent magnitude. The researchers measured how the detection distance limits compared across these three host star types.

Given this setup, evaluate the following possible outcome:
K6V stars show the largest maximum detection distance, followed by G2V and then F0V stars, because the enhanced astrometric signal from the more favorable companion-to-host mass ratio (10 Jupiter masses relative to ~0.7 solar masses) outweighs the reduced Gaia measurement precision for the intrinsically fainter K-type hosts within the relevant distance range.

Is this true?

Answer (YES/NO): NO